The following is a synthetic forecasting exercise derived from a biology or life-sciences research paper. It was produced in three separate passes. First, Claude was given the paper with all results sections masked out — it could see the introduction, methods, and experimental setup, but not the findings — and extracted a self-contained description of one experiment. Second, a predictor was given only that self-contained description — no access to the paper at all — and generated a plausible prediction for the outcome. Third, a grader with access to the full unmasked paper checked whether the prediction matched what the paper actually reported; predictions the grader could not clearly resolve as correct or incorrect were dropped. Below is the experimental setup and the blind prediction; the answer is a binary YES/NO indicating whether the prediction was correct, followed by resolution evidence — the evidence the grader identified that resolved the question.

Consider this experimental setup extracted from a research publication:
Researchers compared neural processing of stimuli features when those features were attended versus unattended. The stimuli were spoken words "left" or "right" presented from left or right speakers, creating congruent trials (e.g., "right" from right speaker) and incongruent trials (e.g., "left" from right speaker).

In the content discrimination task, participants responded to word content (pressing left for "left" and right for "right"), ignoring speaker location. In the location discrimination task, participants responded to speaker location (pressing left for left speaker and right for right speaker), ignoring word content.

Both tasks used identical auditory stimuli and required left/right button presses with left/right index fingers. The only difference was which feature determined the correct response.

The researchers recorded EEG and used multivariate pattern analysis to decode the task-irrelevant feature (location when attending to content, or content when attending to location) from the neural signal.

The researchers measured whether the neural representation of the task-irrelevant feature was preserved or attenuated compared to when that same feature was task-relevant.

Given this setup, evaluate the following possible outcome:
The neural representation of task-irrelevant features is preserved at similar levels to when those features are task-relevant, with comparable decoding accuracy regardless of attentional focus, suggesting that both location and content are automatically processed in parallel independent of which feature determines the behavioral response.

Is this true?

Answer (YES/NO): NO